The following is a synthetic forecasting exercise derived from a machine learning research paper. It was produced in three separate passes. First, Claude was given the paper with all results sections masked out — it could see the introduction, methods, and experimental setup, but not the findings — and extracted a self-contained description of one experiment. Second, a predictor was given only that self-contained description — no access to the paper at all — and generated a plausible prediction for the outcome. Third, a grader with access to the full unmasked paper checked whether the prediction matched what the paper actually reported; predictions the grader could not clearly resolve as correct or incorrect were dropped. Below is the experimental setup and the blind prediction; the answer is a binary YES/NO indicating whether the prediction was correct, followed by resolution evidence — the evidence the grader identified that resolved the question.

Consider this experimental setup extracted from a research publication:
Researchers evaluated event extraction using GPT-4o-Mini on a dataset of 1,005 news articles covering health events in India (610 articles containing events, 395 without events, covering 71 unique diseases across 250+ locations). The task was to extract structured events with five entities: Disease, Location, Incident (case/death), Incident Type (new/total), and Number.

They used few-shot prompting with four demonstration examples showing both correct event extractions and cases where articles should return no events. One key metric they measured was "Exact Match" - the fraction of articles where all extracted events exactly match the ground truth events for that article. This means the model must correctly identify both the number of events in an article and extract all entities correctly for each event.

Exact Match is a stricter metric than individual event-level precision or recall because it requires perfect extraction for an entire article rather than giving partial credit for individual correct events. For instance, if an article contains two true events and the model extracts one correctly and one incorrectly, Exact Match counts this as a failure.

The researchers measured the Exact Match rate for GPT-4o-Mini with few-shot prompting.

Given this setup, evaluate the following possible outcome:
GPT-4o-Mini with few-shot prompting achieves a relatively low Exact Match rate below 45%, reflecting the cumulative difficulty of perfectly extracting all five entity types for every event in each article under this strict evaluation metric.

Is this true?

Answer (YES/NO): NO